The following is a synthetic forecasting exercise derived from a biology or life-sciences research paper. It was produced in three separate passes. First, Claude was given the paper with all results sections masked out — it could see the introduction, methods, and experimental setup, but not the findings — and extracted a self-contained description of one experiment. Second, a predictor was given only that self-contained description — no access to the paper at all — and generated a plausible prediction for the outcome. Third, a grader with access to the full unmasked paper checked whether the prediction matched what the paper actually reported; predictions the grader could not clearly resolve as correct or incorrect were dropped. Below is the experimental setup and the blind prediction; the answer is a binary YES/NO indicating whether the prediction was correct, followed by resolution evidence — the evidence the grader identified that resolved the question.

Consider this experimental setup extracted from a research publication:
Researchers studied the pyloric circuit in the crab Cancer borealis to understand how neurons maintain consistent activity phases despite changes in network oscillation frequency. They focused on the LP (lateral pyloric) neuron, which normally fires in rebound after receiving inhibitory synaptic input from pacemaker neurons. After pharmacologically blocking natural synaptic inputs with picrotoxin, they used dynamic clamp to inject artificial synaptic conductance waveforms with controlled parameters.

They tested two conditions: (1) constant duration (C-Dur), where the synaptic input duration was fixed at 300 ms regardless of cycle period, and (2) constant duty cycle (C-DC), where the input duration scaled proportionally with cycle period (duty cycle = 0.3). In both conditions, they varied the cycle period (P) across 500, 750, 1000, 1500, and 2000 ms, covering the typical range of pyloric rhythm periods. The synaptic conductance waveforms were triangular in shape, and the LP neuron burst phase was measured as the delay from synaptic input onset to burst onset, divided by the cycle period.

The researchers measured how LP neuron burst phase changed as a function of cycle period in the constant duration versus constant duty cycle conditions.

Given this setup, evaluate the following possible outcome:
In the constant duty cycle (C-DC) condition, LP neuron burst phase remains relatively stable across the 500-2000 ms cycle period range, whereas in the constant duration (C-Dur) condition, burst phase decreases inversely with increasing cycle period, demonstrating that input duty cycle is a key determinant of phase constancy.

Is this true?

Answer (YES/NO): NO